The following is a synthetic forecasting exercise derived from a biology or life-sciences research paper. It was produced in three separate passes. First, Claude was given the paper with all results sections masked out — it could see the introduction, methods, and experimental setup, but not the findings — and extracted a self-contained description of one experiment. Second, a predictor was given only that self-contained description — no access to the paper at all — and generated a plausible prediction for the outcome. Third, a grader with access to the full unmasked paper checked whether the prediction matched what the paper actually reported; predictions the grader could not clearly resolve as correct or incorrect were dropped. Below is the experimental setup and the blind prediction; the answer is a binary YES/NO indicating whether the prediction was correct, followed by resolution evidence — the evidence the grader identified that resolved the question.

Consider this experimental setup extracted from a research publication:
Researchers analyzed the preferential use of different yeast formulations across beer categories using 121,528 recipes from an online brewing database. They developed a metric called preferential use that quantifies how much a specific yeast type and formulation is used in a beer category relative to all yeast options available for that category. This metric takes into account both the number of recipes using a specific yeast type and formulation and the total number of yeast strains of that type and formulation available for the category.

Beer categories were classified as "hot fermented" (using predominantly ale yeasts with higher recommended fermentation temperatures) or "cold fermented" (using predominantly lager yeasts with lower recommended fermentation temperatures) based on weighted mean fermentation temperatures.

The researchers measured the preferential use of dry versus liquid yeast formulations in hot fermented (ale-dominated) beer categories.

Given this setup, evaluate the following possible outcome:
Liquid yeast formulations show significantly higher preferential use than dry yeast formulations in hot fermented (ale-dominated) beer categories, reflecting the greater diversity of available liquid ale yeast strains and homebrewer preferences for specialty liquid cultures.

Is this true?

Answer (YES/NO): NO